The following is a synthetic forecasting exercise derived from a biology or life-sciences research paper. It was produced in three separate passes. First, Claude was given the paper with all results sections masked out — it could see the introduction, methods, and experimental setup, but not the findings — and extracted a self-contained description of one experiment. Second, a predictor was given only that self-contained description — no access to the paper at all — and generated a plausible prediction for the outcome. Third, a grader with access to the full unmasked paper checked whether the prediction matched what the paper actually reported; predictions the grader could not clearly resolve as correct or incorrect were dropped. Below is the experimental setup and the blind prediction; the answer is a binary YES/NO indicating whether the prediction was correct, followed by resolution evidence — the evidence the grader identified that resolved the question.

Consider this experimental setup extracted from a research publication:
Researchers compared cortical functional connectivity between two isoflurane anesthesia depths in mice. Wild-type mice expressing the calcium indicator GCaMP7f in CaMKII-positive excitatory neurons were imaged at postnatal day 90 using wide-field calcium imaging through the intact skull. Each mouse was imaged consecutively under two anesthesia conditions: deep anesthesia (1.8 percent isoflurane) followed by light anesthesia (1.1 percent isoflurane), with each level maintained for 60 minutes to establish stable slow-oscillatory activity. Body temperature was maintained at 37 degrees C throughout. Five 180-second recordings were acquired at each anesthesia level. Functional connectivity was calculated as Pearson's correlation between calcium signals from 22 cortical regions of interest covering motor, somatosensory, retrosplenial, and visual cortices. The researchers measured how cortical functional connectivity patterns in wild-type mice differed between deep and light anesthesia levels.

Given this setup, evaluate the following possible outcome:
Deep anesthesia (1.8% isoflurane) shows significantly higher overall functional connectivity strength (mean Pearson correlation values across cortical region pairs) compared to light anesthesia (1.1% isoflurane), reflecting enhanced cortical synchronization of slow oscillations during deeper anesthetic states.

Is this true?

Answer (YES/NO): YES